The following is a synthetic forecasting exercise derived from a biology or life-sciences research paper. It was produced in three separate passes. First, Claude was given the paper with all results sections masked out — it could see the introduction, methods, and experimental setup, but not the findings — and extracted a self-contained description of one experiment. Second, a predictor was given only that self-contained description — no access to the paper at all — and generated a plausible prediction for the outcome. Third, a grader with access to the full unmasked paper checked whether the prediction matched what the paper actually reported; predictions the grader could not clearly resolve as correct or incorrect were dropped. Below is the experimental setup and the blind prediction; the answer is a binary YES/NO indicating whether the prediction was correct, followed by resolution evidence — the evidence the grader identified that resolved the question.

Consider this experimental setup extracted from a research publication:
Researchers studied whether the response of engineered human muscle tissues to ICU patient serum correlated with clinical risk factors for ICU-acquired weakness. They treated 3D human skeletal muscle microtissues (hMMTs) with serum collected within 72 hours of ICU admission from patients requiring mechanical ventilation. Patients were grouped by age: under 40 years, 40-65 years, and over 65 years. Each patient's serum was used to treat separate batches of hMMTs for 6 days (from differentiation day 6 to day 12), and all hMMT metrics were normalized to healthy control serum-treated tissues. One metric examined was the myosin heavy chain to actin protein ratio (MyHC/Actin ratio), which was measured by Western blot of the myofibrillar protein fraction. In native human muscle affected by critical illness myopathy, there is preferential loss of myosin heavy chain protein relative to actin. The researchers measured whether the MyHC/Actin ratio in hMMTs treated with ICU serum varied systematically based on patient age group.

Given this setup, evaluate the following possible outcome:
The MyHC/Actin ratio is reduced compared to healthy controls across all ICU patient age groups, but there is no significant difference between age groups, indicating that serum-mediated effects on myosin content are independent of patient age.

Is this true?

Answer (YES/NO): NO